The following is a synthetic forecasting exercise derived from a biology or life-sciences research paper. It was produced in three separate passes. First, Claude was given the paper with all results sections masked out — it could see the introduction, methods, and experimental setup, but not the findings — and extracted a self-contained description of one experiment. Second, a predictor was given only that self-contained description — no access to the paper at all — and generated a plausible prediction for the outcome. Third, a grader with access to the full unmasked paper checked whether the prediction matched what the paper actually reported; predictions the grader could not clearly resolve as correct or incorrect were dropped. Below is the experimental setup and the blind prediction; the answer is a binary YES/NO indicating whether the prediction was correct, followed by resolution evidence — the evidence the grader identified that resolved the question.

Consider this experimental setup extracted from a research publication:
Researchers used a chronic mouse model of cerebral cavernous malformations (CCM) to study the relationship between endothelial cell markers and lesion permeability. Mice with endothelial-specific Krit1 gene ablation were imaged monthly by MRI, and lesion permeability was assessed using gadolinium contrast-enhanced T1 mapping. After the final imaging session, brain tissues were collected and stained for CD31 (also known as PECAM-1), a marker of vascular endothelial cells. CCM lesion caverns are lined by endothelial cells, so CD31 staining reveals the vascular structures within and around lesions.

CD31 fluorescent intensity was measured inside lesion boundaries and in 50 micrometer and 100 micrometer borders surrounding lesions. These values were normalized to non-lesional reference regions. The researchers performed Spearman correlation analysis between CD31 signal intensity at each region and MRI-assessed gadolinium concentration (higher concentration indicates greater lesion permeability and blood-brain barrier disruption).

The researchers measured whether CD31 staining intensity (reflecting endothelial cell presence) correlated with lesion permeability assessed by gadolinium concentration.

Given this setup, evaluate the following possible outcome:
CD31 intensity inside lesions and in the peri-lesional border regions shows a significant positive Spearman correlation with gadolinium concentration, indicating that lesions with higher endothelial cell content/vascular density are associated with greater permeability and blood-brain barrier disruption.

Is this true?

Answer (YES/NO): NO